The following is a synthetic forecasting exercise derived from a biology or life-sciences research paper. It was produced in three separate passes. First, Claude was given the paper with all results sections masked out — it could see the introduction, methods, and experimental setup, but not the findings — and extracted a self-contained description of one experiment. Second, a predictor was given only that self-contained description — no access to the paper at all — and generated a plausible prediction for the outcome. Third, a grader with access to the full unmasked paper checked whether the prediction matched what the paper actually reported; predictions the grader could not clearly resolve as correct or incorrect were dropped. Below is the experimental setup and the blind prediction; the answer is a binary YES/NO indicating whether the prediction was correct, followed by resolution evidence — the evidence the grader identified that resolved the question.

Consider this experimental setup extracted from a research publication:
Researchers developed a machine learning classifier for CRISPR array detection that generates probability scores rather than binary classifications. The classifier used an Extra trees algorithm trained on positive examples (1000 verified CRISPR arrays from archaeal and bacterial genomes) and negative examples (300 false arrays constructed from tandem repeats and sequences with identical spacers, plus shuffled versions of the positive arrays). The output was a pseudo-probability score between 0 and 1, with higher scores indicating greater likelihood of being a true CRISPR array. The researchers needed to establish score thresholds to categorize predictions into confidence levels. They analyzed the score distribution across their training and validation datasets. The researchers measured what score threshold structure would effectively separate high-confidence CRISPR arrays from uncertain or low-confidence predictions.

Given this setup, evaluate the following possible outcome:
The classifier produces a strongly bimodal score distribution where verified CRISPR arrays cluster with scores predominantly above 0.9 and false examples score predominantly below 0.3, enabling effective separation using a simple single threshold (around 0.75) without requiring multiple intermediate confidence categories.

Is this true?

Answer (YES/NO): NO